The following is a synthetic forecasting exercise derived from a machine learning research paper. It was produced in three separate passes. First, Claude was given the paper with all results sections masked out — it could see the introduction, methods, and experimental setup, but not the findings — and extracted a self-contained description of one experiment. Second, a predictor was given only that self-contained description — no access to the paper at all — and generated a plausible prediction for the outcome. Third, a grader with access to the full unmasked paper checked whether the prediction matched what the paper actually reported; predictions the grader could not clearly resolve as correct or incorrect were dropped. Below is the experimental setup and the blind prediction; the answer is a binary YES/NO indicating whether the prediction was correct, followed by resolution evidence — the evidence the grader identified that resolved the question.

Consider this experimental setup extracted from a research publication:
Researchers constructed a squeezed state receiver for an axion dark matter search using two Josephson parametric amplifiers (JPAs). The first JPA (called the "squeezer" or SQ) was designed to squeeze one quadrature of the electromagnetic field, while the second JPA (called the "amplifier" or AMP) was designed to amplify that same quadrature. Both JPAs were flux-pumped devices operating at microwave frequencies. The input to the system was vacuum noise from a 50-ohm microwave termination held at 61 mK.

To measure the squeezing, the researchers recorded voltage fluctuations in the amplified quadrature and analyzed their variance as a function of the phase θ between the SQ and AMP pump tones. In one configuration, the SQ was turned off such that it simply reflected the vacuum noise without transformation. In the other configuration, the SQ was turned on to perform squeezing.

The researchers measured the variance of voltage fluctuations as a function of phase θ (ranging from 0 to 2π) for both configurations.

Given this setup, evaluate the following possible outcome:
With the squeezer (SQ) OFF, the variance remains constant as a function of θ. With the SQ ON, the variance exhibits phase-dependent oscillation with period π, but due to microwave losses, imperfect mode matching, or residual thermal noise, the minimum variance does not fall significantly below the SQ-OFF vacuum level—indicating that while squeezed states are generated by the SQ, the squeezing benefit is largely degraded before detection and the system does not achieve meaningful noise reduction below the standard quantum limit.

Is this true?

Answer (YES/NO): NO